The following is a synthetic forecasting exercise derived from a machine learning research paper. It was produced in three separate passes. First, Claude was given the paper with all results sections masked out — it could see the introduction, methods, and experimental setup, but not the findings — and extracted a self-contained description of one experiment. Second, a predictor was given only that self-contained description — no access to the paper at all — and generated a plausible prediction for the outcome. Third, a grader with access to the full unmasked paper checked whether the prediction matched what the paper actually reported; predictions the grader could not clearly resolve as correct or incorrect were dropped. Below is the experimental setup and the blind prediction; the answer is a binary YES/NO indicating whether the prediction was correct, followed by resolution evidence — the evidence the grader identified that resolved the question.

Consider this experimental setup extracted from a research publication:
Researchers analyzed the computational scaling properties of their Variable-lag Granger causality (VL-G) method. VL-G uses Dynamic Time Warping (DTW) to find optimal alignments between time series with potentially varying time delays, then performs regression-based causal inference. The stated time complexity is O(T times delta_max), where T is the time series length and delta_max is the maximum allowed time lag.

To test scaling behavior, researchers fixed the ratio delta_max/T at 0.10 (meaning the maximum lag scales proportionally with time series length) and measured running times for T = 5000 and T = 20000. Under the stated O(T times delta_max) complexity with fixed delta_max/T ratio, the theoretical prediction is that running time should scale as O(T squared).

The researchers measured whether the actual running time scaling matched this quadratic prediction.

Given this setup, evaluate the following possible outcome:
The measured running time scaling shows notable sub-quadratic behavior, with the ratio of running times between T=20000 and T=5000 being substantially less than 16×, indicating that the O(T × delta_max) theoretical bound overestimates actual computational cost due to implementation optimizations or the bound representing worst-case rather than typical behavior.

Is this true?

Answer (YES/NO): NO